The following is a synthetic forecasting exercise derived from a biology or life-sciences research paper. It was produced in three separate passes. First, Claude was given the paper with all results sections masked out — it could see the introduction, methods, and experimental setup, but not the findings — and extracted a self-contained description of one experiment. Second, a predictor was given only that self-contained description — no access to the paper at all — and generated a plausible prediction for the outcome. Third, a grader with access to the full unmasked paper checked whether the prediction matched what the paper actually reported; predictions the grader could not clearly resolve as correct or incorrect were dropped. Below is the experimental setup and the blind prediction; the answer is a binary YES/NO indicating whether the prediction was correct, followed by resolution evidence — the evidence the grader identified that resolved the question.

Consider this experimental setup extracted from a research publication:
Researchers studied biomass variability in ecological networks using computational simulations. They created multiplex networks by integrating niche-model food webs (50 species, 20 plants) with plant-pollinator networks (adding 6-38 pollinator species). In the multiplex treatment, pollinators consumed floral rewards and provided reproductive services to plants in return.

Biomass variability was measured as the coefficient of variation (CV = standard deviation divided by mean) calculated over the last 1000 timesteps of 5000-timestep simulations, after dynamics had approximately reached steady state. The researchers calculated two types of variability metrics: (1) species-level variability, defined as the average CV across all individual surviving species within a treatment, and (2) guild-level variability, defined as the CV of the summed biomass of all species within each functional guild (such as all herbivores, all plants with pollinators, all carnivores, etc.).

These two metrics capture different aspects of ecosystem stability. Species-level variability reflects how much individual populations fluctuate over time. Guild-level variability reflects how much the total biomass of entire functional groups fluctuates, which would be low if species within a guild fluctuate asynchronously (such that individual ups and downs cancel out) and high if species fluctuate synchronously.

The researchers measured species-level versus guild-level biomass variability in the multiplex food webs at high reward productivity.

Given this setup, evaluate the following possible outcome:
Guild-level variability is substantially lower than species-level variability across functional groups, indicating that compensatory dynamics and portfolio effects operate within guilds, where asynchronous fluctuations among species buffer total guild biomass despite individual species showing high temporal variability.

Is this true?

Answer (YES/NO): YES